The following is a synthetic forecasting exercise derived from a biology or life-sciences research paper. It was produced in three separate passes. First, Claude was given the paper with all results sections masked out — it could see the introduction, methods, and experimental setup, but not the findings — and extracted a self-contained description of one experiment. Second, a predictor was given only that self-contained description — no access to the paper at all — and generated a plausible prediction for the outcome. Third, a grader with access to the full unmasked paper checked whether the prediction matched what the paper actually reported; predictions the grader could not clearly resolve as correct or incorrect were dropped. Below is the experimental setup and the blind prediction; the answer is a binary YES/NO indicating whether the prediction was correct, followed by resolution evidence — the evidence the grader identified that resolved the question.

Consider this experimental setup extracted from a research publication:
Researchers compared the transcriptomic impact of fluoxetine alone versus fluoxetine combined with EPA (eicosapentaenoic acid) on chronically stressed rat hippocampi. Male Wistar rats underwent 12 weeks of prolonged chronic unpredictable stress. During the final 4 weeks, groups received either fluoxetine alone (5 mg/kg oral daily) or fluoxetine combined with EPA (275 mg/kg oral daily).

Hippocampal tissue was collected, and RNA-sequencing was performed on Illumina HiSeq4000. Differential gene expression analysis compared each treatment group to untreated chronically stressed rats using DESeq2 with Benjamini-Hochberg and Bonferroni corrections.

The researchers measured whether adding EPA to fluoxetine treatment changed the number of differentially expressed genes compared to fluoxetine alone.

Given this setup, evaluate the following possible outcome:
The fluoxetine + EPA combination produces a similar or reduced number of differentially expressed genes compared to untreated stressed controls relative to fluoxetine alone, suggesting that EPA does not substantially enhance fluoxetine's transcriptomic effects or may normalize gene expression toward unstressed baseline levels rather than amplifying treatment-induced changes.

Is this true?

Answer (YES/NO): NO